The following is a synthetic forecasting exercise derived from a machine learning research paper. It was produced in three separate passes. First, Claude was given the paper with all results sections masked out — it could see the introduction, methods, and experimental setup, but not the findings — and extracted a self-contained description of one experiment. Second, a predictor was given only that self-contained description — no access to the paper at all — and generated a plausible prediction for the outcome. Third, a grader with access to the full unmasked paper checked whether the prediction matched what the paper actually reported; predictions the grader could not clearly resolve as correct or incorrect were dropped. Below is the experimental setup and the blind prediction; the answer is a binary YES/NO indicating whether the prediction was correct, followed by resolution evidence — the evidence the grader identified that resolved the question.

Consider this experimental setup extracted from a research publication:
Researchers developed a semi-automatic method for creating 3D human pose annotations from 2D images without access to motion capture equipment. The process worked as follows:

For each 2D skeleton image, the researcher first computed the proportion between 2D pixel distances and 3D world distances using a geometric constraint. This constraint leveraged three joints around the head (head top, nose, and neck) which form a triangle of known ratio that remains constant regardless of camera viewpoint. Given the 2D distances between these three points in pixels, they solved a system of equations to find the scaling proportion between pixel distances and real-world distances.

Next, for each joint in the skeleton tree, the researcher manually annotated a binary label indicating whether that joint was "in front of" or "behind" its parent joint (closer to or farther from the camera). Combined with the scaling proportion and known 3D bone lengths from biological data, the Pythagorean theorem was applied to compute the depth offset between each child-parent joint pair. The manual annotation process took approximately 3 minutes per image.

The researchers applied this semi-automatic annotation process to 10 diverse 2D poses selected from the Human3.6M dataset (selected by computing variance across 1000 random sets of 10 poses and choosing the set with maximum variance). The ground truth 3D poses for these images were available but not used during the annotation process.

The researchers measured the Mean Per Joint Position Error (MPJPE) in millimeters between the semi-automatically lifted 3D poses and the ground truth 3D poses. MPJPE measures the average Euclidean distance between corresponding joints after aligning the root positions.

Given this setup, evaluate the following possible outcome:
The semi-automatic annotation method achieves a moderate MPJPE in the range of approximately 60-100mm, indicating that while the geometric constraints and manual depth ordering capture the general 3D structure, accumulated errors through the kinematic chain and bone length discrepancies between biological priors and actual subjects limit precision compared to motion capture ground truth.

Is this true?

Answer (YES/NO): YES